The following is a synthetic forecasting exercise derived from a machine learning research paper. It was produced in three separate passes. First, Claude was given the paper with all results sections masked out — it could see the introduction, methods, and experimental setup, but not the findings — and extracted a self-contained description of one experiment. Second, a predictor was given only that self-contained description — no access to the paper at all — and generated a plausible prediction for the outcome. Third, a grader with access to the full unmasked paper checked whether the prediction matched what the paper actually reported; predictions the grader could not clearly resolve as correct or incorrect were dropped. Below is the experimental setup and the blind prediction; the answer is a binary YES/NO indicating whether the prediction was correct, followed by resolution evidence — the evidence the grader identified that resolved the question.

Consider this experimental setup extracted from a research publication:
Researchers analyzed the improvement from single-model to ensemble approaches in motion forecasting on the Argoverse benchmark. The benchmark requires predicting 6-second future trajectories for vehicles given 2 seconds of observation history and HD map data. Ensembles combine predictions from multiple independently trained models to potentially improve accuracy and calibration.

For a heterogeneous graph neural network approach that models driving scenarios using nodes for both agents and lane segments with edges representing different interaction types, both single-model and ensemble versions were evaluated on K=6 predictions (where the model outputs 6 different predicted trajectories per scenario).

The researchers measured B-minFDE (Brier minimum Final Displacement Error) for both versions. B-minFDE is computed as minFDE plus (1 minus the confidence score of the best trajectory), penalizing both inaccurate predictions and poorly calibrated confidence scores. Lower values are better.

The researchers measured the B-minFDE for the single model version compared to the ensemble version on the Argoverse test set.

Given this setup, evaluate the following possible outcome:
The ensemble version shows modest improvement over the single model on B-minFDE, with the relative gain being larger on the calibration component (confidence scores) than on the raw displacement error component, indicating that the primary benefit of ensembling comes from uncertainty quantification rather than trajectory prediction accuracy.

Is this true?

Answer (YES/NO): NO